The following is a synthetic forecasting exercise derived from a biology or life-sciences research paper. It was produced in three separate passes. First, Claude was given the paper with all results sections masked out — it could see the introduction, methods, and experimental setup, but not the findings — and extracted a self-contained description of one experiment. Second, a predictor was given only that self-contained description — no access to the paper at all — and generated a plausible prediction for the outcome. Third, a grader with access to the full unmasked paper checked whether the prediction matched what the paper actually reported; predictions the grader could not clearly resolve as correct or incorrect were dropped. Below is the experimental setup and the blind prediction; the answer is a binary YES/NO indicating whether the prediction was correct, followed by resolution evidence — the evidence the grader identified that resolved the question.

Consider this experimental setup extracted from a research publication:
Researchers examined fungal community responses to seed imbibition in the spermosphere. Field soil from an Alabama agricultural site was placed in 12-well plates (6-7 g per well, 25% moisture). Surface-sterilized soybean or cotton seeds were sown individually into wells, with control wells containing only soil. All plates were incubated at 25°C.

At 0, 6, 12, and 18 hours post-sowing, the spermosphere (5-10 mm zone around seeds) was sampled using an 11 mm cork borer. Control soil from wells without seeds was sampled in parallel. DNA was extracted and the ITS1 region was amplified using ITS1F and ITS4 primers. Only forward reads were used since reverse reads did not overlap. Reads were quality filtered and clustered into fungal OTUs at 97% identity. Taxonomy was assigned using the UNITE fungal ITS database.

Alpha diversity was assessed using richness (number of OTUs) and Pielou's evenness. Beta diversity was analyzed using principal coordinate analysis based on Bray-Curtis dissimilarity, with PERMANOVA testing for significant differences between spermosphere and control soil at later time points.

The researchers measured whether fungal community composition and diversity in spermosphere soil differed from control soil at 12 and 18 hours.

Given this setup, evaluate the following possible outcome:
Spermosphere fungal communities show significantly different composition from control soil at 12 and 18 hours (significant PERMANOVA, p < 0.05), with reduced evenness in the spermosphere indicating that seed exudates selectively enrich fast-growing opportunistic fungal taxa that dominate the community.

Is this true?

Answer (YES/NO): NO